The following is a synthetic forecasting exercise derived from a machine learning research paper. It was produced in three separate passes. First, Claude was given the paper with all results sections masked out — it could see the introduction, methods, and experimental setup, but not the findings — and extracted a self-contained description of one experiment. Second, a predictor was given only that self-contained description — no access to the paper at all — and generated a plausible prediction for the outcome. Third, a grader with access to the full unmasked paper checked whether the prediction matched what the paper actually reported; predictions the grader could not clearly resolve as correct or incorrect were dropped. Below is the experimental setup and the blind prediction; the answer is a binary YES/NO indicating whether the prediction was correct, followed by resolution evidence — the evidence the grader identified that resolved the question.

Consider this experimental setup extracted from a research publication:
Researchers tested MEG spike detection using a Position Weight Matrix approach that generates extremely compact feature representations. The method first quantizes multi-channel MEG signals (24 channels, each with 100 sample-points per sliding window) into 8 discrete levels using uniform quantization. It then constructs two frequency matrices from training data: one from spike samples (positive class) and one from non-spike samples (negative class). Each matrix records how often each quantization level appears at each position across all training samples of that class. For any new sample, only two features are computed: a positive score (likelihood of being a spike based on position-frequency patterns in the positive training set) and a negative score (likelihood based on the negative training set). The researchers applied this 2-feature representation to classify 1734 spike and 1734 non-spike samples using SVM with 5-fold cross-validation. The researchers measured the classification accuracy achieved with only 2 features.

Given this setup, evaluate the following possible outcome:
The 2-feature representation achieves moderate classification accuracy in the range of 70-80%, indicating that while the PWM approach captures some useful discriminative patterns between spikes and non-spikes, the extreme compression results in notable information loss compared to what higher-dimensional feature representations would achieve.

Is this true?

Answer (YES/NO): NO